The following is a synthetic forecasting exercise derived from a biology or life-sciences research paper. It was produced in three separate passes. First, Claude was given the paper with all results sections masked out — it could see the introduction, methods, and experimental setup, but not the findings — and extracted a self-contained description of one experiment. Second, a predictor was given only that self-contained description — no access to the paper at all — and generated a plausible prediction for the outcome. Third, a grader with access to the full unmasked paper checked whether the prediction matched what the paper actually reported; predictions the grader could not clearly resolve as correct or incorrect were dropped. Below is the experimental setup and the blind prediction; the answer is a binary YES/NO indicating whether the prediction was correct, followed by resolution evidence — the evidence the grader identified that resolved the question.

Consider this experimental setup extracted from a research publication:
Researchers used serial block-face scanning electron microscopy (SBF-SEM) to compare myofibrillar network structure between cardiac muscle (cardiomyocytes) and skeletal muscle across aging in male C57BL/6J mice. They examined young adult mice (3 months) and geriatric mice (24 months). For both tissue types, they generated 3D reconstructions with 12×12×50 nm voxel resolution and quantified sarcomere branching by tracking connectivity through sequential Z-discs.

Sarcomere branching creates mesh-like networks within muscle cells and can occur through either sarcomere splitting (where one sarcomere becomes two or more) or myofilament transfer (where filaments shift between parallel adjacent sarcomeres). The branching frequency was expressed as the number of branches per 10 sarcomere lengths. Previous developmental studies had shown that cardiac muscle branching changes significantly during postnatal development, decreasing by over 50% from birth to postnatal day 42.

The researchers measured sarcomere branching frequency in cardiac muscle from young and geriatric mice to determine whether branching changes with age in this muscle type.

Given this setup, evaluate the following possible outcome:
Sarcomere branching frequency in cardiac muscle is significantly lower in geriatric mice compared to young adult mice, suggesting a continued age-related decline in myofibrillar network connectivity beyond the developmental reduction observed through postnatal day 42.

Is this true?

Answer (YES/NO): NO